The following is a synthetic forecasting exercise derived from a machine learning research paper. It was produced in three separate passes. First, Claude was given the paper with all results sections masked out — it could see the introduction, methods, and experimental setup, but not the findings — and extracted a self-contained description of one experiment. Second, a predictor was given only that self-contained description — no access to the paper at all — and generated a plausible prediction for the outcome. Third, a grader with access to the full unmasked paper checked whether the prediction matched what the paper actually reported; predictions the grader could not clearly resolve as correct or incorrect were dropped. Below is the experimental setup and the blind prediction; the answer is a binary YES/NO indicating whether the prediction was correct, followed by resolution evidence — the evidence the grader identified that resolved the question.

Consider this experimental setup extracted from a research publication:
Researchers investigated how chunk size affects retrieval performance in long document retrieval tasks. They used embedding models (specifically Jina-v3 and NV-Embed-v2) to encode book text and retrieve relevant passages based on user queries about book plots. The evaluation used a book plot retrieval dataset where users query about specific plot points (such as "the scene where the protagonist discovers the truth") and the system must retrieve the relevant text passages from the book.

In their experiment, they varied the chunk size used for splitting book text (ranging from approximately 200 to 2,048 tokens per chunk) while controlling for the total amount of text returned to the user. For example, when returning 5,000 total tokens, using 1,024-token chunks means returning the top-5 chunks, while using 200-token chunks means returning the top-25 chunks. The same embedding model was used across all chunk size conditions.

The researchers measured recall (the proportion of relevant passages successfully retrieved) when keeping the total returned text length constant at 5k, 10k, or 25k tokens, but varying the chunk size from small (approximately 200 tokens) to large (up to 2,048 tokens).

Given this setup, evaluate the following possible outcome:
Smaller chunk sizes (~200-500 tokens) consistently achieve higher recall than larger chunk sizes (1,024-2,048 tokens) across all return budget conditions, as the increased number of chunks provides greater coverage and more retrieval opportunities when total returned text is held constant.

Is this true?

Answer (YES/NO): YES